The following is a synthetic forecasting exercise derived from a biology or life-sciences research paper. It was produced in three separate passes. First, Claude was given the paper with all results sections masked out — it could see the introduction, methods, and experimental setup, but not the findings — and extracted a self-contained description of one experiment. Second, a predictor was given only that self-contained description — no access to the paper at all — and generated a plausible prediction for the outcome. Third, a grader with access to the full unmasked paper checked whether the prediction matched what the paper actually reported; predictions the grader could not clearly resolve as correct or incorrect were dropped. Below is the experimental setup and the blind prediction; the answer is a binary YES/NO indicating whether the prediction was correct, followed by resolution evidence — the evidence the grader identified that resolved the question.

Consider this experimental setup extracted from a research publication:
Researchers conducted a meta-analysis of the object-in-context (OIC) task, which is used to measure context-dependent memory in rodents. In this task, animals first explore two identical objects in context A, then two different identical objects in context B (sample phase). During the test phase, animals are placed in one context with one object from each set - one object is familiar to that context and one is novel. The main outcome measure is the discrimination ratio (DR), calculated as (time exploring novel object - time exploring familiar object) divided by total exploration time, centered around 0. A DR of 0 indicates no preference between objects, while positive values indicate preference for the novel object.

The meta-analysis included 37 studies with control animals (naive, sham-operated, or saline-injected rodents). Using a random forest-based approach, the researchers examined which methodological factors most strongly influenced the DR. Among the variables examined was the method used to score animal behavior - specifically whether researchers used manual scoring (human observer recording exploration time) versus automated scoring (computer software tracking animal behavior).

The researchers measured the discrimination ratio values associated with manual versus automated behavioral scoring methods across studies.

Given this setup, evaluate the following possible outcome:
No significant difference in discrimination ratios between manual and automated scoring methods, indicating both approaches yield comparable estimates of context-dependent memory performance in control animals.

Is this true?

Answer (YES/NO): NO